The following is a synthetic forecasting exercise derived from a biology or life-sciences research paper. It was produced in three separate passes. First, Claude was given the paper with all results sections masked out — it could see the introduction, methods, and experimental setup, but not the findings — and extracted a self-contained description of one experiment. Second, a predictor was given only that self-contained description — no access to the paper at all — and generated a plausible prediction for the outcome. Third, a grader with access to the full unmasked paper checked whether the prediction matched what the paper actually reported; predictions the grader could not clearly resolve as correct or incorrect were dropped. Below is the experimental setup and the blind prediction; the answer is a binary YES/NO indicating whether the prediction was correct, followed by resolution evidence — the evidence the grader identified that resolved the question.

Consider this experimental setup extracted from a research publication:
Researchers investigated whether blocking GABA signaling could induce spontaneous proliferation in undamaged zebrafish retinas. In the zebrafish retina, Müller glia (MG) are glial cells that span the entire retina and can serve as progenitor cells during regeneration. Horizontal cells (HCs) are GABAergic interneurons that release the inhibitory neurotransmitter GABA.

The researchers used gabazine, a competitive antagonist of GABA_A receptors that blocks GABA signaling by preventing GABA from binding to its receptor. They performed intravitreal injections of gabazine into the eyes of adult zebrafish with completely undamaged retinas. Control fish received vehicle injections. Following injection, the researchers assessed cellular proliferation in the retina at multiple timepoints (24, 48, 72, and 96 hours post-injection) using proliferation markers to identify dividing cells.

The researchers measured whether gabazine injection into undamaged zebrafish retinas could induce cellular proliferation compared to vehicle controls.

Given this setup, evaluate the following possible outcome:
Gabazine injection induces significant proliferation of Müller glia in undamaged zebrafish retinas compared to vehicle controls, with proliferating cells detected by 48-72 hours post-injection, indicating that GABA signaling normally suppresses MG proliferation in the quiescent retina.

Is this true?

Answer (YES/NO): YES